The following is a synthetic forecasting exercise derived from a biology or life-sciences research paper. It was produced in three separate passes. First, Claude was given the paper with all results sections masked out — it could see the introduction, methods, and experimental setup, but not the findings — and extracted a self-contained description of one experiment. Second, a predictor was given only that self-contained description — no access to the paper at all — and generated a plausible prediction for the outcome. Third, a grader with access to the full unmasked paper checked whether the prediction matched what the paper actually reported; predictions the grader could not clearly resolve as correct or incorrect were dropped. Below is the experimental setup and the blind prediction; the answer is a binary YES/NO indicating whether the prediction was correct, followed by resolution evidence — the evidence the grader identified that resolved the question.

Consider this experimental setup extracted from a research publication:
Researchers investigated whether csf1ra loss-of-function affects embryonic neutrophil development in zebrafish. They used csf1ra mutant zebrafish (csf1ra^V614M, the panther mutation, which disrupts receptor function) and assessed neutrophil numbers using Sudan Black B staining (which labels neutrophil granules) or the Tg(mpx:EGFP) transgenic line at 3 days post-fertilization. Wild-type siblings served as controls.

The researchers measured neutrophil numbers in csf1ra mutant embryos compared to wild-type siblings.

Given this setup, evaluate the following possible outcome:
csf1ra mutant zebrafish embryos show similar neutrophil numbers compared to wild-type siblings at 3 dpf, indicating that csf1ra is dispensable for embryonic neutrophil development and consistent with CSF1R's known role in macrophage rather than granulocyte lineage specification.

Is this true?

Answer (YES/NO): YES